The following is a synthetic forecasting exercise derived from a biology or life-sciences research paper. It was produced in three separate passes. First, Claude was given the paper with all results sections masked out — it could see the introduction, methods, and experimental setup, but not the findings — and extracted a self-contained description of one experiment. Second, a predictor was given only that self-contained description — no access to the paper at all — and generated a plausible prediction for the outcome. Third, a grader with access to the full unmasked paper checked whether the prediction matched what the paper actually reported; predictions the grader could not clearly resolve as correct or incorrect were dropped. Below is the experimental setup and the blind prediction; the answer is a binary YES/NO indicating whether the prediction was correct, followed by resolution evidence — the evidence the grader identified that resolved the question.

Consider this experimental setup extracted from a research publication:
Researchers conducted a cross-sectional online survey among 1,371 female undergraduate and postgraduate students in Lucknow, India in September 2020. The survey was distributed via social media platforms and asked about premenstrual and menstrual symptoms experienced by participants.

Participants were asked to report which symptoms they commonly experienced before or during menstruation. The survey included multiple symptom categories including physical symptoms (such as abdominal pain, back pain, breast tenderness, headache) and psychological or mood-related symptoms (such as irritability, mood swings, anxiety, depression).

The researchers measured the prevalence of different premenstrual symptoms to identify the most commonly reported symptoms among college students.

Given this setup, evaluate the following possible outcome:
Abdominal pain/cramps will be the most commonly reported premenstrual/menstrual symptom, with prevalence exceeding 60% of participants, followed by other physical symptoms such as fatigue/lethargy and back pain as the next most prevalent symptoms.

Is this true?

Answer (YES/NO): YES